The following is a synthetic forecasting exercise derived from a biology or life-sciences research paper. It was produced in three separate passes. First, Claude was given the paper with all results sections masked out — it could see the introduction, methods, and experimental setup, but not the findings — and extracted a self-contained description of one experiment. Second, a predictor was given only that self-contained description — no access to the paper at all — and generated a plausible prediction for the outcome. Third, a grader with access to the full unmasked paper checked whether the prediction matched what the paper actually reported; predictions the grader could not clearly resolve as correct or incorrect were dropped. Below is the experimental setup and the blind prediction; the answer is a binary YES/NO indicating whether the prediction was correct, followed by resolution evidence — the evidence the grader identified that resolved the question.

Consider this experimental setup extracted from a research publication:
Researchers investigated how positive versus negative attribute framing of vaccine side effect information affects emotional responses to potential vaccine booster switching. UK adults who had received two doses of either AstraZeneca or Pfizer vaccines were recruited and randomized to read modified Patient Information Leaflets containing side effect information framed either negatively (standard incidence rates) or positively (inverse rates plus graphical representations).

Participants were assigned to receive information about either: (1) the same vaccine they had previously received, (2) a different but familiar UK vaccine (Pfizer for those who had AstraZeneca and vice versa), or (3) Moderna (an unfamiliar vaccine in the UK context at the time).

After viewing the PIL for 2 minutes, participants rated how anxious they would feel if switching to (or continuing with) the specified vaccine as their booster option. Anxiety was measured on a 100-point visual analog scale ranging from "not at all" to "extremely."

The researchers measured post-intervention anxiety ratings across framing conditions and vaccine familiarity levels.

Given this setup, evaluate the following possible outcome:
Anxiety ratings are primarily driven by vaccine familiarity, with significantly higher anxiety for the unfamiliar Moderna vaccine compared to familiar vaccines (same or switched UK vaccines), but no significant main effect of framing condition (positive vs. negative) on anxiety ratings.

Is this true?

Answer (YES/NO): NO